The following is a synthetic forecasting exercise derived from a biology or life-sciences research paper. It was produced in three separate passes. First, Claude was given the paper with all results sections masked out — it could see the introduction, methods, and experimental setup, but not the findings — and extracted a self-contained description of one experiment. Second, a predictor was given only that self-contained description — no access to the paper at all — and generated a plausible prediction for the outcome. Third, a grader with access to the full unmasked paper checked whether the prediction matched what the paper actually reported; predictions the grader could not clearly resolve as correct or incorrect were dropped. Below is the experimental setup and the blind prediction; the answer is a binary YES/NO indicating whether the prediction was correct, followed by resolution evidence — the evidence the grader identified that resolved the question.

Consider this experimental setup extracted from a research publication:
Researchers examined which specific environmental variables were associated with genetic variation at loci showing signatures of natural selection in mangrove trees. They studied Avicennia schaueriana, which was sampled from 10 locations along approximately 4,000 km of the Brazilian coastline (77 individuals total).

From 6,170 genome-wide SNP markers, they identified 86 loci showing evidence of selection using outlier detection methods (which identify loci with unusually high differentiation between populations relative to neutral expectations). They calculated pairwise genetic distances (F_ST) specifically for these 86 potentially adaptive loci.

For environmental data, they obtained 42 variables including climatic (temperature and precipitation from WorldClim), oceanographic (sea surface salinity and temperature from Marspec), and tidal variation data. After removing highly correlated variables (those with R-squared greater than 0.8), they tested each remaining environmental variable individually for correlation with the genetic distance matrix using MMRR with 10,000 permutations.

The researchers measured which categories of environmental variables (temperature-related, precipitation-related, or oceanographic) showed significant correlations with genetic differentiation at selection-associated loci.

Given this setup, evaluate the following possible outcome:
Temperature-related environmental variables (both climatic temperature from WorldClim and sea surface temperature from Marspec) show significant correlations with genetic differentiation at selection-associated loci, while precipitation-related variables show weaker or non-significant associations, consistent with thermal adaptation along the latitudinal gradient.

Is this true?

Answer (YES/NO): NO